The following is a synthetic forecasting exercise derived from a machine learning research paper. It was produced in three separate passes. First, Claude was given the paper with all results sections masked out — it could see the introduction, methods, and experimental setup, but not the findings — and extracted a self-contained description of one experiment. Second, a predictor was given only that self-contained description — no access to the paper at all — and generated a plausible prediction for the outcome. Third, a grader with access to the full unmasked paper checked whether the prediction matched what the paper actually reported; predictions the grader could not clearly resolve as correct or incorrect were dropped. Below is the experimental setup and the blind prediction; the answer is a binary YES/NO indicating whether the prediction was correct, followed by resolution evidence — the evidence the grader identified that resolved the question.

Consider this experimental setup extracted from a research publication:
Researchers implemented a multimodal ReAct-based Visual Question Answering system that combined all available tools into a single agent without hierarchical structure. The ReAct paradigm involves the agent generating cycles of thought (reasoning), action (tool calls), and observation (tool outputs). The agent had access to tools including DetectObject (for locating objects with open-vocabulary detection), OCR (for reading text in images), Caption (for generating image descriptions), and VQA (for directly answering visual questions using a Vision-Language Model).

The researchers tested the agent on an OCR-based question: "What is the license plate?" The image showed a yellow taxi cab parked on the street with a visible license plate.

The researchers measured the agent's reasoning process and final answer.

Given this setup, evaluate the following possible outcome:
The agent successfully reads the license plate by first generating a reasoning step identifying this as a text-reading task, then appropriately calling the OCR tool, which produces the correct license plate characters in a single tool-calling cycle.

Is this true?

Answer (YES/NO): NO